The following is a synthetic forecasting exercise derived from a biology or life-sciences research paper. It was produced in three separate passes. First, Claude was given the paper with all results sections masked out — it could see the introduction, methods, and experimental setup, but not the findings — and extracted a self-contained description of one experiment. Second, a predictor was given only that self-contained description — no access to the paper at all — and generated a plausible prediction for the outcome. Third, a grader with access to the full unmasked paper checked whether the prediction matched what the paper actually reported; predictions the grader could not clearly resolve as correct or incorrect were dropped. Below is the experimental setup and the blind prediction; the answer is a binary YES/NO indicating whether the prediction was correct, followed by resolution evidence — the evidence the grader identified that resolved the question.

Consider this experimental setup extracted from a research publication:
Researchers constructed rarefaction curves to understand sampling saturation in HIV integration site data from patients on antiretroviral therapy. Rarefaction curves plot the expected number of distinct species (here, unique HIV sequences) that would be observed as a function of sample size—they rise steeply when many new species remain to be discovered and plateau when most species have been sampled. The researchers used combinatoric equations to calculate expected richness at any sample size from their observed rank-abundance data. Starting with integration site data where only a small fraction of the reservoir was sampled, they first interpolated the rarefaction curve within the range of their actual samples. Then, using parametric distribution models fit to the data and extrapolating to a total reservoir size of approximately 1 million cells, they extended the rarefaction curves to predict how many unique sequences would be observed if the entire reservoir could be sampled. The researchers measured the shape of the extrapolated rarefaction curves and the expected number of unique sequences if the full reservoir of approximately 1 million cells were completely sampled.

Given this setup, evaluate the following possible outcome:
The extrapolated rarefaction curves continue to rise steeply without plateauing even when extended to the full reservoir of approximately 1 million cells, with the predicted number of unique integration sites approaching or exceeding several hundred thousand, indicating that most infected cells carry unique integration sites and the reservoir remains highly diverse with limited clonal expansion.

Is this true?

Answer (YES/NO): NO